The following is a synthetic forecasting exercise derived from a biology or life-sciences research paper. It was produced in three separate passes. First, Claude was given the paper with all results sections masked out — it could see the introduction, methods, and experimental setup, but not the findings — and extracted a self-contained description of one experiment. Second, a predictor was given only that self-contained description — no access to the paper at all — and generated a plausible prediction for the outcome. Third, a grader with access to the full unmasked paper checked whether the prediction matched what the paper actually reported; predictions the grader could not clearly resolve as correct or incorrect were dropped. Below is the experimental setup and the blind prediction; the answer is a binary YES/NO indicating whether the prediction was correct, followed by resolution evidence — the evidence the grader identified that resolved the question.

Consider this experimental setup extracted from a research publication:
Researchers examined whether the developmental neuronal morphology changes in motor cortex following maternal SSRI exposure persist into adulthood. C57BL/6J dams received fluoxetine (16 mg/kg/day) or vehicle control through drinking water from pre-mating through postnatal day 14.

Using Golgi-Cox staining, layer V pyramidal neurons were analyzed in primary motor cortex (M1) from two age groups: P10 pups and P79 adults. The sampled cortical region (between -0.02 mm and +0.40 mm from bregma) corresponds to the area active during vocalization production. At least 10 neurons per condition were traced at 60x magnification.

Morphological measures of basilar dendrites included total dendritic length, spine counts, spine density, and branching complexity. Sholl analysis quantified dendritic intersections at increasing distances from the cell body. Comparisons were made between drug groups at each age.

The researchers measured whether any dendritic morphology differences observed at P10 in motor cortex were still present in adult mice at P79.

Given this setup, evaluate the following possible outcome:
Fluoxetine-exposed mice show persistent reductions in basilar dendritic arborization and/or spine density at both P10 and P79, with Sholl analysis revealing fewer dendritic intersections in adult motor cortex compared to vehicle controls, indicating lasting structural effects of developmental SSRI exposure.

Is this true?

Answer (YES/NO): NO